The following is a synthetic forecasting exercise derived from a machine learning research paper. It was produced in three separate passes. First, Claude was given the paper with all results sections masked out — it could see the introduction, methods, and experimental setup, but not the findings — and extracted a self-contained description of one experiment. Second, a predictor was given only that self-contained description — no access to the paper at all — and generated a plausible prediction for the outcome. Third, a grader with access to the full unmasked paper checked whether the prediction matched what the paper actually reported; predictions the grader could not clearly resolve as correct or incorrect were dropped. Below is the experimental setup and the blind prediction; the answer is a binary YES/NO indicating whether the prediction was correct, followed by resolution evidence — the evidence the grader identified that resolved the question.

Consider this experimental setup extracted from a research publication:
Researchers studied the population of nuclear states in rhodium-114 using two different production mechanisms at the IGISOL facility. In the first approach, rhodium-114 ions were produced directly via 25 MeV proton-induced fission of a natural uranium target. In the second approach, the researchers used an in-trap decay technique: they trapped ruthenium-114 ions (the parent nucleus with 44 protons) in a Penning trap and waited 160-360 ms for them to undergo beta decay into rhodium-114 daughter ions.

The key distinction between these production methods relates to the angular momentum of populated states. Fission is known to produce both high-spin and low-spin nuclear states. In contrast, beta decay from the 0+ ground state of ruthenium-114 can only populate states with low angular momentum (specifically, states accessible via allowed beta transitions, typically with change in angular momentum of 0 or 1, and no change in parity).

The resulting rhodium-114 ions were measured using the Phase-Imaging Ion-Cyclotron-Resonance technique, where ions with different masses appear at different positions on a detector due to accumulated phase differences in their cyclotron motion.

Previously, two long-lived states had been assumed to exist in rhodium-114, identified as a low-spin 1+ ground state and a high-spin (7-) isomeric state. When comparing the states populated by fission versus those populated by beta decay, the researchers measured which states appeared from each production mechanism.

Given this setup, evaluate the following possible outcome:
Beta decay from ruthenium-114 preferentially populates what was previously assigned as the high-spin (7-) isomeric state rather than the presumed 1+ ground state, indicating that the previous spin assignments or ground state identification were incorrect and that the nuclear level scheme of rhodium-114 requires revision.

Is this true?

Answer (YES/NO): NO